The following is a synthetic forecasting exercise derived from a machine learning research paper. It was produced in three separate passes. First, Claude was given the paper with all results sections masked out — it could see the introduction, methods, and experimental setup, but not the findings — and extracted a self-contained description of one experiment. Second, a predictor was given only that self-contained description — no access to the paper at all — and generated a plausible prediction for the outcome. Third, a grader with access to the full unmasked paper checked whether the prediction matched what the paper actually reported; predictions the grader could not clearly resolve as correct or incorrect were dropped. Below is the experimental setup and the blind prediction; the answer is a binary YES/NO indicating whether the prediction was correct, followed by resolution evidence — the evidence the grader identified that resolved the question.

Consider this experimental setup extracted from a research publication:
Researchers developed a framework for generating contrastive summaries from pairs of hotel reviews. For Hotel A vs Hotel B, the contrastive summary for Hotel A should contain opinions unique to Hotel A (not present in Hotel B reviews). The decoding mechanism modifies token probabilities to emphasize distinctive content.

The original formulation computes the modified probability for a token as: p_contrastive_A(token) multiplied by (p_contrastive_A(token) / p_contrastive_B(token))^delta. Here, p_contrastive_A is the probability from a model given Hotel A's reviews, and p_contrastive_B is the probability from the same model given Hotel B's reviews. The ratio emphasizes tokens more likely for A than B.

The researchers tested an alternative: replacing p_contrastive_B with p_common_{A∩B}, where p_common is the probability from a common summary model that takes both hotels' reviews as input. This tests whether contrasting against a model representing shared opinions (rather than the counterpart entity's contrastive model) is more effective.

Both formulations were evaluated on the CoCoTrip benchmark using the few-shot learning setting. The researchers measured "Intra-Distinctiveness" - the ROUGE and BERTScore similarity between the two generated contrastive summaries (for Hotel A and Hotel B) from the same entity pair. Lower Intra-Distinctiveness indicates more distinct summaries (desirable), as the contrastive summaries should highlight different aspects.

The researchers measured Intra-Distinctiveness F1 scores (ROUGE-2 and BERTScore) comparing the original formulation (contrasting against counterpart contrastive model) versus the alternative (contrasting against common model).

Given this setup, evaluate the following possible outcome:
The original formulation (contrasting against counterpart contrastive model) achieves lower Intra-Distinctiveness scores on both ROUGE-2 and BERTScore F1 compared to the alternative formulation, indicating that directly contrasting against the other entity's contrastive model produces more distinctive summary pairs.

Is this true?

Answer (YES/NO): NO